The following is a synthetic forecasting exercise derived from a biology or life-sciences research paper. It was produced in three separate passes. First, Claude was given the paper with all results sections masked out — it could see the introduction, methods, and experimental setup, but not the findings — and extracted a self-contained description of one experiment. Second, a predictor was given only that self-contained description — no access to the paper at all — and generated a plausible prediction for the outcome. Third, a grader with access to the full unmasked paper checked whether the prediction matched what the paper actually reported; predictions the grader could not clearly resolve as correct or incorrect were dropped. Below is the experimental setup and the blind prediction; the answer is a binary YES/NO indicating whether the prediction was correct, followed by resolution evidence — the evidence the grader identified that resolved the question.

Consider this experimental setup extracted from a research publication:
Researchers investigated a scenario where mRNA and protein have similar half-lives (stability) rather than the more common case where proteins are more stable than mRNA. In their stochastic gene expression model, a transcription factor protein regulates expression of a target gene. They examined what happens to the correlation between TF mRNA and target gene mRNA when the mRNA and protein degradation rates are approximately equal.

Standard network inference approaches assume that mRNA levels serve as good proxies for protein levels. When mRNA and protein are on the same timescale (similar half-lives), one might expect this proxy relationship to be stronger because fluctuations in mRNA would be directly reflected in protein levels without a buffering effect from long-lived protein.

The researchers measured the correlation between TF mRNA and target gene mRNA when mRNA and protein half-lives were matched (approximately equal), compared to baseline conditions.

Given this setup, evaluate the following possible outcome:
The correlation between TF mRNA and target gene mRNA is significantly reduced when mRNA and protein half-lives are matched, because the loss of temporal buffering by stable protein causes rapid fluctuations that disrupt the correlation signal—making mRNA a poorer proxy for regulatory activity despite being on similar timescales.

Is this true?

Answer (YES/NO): NO